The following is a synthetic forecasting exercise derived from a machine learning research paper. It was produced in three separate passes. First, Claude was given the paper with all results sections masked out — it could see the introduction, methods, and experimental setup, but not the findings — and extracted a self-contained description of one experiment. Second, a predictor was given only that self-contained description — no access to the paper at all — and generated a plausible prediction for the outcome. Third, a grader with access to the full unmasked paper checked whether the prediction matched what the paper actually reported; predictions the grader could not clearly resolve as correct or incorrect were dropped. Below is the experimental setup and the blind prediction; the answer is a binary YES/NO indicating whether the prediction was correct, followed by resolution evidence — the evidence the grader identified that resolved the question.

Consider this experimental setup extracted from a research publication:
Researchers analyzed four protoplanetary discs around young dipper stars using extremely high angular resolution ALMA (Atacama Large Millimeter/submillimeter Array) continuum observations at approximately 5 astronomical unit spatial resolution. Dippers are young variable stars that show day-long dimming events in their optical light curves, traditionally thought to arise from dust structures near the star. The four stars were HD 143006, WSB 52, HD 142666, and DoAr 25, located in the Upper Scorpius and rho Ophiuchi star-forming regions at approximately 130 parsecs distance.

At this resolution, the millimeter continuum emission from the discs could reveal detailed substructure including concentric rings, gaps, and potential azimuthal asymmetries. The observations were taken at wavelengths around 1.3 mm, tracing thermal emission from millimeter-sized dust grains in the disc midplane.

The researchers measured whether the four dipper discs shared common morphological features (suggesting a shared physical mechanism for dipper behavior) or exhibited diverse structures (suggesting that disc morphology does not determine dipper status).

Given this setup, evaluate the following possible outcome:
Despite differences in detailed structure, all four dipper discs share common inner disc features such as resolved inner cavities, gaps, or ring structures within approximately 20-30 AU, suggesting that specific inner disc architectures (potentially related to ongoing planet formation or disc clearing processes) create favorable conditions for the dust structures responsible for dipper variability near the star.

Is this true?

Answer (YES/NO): NO